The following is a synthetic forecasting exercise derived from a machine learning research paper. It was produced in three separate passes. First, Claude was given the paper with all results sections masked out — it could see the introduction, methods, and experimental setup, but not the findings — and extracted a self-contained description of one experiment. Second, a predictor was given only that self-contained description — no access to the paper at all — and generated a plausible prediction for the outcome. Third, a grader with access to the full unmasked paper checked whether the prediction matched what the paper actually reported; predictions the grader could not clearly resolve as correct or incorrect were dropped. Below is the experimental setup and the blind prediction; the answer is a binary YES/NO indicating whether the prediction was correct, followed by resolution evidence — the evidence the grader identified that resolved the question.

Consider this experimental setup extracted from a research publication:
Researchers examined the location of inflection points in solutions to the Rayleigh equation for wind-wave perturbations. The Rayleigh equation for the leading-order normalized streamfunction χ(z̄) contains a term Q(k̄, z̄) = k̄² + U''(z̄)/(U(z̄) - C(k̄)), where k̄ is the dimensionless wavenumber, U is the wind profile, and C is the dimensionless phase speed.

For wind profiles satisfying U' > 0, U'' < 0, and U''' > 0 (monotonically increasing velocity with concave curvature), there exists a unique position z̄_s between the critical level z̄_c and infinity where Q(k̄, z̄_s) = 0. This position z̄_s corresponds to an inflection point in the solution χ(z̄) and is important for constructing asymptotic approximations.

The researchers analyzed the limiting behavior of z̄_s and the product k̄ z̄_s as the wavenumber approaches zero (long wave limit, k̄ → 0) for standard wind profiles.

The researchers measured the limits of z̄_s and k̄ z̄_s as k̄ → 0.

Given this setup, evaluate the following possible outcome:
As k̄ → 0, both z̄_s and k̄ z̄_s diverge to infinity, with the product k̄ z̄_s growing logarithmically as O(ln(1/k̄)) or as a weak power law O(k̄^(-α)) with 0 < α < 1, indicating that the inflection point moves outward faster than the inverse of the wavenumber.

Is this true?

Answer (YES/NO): NO